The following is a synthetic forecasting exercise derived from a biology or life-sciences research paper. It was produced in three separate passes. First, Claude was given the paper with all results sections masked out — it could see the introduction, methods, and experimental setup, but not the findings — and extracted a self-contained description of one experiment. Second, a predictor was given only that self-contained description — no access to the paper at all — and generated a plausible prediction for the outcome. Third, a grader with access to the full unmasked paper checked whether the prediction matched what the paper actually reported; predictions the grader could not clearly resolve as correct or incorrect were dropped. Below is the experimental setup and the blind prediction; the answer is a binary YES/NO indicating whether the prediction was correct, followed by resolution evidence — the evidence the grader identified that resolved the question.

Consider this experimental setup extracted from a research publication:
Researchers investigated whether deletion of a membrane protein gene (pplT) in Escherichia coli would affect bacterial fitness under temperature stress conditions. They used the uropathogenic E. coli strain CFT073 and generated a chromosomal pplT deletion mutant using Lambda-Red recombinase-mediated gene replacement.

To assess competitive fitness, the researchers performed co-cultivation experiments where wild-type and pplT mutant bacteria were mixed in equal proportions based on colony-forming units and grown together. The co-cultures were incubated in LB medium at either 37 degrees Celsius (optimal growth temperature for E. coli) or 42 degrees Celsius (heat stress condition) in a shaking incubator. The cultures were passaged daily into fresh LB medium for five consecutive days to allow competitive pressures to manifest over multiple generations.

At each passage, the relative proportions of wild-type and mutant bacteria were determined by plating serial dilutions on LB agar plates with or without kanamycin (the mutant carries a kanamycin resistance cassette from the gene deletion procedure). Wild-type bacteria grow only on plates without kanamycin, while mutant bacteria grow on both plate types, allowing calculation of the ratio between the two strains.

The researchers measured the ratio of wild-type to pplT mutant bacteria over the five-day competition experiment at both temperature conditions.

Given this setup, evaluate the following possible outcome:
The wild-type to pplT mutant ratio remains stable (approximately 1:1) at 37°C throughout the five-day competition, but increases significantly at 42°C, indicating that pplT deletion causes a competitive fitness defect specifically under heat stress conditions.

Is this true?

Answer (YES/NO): NO